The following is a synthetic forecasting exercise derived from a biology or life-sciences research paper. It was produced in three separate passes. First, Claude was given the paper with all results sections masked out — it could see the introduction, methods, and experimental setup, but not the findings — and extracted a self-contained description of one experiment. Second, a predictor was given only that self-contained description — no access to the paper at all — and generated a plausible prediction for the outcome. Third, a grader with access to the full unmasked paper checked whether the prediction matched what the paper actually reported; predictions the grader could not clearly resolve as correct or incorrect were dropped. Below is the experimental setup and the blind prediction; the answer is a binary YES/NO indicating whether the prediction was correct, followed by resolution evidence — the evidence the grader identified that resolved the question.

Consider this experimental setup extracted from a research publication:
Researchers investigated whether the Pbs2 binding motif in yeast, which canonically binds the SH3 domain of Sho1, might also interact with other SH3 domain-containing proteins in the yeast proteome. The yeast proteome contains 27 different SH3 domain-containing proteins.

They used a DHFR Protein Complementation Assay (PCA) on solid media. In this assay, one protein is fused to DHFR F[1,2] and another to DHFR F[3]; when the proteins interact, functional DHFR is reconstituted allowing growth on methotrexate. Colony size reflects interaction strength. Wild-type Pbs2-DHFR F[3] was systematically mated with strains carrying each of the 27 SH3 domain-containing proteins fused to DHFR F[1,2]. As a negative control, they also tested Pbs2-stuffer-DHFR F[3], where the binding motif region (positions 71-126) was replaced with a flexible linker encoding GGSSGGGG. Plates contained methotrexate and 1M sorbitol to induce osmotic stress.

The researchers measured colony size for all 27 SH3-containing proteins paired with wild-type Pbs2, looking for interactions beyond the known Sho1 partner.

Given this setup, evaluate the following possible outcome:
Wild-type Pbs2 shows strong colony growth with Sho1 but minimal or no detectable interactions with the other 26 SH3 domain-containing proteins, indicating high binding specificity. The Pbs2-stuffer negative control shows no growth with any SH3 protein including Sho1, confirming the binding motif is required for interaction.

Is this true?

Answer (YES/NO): NO